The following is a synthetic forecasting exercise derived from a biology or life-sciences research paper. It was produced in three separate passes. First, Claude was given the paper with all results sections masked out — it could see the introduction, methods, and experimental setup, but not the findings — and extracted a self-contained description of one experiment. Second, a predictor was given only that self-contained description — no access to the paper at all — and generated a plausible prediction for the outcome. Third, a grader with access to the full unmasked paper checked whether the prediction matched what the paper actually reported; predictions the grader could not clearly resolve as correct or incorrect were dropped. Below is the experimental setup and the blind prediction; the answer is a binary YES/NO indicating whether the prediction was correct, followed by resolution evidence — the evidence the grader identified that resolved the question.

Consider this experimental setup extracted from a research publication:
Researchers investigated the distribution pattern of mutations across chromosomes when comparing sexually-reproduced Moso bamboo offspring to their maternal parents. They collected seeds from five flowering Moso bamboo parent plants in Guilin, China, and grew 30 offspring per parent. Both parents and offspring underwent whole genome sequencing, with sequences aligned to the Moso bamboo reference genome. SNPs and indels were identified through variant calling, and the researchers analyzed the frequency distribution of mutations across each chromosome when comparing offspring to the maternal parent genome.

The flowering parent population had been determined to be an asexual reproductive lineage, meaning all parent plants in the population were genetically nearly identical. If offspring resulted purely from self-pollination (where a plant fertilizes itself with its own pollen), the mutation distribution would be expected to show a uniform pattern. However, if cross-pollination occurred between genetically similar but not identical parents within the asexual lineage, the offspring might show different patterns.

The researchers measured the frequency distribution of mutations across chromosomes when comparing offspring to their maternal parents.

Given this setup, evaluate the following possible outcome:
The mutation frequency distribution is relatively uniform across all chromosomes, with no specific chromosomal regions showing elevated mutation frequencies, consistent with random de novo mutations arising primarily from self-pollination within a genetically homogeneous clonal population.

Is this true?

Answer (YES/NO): NO